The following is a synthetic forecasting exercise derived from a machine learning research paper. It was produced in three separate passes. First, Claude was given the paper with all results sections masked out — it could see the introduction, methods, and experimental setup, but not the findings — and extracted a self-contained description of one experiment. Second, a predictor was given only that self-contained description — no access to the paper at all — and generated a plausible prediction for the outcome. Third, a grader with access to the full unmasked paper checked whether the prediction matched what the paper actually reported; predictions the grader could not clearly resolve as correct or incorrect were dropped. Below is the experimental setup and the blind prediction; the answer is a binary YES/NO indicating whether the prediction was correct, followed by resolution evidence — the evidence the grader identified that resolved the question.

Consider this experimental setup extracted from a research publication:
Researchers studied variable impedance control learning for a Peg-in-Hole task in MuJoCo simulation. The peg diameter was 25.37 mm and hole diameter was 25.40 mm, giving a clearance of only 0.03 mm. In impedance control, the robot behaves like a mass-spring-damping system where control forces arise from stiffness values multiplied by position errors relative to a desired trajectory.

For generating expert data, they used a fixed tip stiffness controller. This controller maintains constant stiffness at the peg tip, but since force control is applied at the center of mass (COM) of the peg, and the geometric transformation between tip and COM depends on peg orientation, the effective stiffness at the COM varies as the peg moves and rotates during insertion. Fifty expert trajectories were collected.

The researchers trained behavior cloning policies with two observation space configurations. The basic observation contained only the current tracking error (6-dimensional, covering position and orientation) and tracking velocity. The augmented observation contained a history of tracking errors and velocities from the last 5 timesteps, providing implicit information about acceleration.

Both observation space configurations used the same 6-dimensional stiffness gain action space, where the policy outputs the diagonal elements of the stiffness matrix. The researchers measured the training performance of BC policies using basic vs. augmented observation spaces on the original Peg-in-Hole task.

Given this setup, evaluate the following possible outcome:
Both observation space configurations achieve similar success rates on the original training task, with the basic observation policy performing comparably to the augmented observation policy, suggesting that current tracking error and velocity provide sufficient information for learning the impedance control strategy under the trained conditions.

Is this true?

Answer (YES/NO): YES